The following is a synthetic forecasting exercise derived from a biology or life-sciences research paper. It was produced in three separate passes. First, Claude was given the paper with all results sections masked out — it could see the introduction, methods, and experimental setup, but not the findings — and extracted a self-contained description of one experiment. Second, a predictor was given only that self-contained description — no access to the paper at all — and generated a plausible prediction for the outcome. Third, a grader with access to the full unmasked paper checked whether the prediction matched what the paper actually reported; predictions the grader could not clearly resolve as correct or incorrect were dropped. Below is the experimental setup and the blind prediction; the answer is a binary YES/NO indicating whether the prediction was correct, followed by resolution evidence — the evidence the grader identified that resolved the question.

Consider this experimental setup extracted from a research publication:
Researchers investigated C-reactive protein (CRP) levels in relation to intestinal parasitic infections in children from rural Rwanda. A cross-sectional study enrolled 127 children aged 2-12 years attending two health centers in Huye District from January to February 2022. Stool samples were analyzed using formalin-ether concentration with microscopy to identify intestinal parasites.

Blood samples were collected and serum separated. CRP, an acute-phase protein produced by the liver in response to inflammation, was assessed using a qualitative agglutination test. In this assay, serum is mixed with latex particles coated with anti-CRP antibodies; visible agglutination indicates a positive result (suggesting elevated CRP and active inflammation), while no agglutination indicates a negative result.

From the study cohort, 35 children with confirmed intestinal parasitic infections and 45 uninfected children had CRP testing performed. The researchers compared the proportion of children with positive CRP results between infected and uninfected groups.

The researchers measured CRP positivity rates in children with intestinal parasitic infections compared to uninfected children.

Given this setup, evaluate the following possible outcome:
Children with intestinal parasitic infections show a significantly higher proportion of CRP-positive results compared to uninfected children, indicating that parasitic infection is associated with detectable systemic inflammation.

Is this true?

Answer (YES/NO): NO